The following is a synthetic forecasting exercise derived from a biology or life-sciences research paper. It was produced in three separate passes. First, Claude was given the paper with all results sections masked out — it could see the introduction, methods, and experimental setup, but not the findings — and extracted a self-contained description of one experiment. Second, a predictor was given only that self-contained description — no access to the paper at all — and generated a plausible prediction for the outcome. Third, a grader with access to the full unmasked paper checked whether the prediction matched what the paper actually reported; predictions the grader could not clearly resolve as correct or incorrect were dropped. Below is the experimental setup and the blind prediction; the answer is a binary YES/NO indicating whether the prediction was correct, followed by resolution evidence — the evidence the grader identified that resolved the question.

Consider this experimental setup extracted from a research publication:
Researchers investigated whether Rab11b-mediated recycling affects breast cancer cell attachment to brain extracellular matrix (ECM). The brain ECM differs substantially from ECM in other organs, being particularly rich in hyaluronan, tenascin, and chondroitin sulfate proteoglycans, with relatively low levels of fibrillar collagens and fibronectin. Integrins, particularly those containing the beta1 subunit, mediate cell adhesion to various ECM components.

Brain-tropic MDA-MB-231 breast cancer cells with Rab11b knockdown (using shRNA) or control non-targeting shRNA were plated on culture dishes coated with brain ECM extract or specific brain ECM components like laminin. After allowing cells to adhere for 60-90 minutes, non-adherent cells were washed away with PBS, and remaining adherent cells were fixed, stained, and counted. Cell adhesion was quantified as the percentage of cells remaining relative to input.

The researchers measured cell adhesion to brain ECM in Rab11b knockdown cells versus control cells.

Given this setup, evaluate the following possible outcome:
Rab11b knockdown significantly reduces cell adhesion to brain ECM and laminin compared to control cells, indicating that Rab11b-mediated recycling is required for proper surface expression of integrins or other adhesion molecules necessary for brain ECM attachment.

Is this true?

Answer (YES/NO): YES